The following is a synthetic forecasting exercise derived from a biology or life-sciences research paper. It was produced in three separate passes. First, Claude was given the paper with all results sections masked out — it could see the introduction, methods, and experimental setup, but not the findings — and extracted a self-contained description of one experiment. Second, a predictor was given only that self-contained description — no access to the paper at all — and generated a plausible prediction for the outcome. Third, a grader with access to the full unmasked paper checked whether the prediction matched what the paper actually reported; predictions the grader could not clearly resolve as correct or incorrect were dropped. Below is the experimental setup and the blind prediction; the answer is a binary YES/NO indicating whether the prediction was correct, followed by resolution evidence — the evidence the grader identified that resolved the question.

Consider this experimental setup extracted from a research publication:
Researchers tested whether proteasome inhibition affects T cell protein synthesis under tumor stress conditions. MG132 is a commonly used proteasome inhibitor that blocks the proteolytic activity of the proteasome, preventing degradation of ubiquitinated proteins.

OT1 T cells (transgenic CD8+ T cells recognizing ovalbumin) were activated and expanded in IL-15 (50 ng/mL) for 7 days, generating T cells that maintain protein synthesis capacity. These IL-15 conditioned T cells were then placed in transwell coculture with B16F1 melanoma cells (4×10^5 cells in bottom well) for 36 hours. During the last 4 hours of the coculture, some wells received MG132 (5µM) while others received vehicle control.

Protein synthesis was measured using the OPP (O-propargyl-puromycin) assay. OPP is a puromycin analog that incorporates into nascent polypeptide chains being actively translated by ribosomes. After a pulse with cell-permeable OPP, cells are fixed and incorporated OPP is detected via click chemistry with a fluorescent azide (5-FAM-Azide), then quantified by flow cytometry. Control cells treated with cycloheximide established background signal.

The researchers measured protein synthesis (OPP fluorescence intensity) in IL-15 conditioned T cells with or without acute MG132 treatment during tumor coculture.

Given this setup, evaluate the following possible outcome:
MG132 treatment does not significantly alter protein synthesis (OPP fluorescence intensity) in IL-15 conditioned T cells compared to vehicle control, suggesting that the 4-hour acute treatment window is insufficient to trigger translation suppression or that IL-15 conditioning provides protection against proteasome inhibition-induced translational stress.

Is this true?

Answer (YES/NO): NO